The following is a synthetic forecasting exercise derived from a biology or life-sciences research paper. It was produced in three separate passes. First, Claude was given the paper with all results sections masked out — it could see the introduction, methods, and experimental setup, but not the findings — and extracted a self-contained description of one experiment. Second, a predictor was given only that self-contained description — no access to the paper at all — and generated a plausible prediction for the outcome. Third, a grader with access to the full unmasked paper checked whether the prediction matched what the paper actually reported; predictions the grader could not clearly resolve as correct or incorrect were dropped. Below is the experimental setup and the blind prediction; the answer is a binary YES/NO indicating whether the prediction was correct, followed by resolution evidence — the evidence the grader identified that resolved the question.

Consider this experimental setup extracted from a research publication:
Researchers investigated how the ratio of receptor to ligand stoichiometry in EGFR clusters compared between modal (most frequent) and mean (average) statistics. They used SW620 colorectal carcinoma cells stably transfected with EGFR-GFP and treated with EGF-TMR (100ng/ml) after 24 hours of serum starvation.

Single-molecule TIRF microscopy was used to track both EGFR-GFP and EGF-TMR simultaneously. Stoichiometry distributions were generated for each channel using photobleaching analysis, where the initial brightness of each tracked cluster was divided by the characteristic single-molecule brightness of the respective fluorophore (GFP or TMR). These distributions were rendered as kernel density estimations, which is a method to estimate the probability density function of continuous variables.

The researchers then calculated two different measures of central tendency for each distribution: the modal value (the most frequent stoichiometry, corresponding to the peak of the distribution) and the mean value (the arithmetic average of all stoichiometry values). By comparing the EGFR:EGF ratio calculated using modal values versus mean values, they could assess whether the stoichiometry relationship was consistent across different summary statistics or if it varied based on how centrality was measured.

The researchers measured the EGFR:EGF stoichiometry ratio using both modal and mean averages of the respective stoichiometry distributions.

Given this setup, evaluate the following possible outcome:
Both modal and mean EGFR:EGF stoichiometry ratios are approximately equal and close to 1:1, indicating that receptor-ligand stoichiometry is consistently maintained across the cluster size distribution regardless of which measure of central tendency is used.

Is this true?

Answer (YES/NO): NO